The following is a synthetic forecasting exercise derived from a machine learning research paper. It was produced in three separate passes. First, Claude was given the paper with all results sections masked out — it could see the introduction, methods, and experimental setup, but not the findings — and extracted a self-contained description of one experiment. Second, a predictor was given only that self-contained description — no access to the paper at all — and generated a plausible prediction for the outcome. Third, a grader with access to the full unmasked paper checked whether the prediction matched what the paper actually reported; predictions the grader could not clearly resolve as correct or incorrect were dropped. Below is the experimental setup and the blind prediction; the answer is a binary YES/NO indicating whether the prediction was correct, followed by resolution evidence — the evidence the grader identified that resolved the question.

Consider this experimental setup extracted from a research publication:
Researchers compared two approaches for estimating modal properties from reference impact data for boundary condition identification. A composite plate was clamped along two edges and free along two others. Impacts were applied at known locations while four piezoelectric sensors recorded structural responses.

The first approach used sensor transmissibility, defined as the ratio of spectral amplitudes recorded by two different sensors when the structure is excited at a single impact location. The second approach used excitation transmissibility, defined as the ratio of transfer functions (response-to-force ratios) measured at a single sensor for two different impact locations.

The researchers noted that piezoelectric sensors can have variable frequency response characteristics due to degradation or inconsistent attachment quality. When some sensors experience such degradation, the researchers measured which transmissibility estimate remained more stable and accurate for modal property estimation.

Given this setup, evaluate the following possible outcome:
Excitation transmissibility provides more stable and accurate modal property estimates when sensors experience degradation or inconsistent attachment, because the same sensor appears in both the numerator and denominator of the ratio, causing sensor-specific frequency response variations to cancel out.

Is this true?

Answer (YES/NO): YES